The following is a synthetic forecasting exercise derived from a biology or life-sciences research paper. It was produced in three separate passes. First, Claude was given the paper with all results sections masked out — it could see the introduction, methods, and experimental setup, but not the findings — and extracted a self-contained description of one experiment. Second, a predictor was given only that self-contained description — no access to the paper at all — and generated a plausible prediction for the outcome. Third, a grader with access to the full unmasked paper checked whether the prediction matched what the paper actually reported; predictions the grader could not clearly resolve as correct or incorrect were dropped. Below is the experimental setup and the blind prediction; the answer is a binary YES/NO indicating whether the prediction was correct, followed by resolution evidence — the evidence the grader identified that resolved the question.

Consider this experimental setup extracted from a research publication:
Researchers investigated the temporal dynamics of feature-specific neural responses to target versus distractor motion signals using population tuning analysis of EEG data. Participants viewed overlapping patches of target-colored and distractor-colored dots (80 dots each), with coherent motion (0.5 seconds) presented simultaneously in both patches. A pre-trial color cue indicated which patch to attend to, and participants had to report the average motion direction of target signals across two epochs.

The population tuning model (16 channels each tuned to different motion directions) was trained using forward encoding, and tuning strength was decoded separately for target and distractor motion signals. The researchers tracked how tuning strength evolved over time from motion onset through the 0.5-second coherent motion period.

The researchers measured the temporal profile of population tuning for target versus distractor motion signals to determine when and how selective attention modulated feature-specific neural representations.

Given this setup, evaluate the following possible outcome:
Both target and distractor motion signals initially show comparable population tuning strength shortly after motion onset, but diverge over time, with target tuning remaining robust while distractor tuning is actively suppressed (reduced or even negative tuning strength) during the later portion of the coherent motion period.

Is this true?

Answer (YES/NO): NO